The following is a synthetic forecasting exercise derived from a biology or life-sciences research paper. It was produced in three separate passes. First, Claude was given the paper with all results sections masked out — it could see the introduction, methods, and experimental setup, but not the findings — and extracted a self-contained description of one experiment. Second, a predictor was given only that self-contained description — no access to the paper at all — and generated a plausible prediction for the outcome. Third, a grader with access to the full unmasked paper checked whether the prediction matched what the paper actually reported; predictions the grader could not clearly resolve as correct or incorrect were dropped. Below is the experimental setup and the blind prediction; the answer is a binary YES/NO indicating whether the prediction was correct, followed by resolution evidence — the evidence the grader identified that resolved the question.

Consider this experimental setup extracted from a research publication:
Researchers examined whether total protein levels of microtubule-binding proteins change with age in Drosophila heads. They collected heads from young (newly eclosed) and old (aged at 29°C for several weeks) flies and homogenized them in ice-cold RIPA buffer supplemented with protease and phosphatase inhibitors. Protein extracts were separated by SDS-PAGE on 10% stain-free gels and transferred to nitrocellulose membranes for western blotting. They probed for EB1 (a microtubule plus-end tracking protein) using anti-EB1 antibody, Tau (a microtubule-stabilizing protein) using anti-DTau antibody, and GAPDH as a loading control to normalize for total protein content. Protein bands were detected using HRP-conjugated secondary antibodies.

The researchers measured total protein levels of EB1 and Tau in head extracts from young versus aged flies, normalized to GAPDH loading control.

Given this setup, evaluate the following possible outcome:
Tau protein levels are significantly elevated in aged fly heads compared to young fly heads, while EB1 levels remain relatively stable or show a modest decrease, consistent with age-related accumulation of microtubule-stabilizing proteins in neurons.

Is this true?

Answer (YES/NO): NO